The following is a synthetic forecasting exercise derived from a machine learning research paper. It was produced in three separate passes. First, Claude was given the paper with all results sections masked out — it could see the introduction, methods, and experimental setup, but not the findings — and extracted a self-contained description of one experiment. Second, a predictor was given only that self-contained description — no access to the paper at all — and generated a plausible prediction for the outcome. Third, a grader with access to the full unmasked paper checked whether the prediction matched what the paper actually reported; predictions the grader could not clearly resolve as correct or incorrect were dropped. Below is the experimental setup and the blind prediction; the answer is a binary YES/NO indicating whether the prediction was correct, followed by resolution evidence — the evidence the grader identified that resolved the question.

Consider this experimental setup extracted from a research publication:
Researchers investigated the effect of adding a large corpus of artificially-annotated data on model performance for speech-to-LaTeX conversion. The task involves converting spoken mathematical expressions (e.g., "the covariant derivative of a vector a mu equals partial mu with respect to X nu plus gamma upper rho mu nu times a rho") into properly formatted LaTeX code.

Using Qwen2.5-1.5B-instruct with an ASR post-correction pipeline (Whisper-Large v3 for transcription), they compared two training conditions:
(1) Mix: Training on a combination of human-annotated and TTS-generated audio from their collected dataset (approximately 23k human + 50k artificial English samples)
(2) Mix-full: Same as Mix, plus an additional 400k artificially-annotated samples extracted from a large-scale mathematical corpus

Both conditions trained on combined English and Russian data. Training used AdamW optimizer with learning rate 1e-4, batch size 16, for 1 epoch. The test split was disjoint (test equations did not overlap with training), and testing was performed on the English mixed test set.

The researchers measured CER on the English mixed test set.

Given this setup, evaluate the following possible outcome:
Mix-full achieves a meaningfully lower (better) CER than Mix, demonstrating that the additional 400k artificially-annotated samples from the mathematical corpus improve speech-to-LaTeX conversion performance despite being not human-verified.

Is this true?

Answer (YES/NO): YES